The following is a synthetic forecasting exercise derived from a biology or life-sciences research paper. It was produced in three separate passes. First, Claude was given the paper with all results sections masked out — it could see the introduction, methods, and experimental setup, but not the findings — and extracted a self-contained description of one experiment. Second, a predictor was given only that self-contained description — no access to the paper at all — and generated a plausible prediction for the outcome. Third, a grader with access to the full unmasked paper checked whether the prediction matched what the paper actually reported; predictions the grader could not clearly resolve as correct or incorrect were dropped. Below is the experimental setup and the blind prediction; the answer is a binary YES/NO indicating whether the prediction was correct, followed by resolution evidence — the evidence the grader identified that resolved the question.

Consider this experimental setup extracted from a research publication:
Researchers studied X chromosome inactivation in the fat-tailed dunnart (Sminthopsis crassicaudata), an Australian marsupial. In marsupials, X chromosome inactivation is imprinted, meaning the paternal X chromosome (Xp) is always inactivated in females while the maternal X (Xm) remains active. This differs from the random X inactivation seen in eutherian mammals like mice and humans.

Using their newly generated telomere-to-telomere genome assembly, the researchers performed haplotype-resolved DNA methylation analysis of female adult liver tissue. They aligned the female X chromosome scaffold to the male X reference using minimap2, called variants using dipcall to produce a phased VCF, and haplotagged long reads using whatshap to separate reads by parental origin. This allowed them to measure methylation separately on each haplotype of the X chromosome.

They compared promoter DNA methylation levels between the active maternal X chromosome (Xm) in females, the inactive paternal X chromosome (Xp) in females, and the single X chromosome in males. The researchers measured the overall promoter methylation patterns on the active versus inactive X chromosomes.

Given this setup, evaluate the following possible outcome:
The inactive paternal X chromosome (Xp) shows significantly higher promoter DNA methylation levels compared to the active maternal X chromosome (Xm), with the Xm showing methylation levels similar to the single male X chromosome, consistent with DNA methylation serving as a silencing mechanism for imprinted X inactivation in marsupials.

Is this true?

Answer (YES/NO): NO